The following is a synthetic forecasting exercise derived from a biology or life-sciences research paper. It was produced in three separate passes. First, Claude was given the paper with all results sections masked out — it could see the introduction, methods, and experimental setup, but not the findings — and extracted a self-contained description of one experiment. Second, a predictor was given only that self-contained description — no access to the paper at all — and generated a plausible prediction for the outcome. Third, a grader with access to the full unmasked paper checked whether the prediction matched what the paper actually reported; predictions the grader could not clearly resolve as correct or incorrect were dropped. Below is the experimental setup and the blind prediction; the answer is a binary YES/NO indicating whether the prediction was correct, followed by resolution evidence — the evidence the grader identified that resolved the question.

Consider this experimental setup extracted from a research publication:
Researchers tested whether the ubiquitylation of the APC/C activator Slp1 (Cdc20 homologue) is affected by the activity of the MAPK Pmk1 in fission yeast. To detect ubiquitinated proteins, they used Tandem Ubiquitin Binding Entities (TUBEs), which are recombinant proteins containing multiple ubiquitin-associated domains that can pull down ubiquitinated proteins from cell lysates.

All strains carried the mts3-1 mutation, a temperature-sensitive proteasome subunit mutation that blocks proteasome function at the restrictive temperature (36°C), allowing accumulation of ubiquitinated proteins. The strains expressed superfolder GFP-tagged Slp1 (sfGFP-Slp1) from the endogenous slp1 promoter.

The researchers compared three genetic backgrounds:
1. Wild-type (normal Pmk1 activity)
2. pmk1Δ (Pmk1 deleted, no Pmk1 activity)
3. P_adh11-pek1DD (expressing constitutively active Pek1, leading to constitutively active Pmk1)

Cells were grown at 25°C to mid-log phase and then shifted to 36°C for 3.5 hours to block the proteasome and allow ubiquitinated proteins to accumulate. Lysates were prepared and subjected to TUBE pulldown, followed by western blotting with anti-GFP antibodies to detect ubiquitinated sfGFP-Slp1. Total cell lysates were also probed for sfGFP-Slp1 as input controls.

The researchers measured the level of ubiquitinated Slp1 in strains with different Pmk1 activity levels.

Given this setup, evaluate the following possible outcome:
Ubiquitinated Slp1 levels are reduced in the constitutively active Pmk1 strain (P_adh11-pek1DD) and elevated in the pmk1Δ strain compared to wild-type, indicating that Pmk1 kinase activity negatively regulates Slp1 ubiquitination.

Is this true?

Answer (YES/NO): NO